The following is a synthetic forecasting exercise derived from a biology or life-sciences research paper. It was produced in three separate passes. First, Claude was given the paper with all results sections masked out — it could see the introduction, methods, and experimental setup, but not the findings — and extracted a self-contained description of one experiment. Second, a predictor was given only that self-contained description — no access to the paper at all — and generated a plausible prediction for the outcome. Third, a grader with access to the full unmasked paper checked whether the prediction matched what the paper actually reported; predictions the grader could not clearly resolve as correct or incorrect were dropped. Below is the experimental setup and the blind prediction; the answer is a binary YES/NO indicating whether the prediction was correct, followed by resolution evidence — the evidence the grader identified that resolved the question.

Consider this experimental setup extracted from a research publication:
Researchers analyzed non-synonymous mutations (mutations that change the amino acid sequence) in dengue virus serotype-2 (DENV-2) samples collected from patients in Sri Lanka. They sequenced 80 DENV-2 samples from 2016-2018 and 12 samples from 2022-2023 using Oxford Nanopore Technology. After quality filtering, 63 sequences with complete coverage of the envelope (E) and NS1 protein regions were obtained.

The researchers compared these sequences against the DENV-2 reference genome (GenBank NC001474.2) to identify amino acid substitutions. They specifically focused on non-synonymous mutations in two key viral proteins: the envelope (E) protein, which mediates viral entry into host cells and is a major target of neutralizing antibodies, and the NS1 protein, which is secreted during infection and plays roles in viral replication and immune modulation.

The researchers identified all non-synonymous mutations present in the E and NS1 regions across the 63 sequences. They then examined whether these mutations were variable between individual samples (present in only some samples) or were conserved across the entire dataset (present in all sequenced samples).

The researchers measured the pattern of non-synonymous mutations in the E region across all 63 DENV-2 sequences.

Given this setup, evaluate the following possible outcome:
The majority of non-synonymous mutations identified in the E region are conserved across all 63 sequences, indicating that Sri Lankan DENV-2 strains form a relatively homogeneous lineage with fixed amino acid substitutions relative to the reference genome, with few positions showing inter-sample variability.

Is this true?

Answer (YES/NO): NO